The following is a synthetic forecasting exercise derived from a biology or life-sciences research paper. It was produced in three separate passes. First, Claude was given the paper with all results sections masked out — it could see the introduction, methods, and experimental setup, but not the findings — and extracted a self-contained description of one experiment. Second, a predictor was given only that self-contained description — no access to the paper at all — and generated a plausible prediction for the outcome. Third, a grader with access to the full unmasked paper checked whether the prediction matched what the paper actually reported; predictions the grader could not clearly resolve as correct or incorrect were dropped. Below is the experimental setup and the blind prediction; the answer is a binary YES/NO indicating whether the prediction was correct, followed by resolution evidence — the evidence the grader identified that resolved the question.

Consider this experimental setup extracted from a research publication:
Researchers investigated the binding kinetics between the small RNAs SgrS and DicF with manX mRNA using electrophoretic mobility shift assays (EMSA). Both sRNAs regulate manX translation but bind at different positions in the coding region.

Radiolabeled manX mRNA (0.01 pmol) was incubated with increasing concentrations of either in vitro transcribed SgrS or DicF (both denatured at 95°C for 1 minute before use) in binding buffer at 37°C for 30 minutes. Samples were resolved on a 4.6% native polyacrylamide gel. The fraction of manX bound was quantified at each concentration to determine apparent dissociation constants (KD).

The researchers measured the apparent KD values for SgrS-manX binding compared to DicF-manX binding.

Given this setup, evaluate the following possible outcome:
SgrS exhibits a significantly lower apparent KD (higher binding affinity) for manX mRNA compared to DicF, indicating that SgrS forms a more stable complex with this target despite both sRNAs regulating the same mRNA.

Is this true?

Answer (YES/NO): YES